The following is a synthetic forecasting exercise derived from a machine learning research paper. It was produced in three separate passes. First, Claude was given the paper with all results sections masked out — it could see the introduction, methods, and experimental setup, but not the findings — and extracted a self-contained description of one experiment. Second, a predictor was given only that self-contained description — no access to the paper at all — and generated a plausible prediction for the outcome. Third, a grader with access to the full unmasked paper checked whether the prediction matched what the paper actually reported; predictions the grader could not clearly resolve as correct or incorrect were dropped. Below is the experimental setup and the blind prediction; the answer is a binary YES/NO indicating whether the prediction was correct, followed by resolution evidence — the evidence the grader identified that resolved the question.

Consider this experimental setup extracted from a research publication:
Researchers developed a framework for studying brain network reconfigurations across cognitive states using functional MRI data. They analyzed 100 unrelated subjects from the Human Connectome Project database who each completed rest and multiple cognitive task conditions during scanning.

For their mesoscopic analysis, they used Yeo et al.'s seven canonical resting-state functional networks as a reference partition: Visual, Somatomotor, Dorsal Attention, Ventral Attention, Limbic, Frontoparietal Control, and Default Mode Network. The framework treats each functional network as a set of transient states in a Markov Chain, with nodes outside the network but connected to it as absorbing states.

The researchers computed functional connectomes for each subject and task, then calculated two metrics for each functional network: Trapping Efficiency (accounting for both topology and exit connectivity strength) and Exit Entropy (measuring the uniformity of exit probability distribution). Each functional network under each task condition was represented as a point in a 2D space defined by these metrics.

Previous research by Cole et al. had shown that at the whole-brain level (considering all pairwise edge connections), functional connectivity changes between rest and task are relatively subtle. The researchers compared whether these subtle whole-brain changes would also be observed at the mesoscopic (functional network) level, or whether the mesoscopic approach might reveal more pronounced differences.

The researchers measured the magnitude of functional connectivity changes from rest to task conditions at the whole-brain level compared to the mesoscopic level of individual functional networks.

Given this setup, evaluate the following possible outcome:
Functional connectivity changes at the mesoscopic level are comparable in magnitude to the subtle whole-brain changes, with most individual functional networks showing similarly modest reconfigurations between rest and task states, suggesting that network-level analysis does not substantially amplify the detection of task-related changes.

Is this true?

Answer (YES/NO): NO